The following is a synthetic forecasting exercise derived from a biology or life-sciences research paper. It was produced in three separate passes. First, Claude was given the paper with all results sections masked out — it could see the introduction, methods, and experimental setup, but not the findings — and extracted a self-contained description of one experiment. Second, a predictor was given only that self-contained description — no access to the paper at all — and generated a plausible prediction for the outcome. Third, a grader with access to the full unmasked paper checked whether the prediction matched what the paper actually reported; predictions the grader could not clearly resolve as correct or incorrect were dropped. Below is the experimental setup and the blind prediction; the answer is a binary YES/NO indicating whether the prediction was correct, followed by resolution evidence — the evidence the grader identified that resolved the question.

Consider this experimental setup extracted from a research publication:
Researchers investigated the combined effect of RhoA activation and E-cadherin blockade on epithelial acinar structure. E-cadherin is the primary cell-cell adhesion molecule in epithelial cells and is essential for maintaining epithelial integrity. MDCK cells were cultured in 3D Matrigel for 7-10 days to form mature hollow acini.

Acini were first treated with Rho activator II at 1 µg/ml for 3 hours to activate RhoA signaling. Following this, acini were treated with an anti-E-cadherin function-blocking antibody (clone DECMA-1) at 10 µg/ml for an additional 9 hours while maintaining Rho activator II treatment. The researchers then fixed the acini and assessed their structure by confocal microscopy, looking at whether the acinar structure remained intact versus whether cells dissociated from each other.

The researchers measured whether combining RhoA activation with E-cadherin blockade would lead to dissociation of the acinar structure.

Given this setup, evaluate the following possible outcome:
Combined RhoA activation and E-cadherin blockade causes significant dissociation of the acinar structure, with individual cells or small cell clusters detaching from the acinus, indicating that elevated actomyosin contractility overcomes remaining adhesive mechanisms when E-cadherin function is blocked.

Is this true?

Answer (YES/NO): YES